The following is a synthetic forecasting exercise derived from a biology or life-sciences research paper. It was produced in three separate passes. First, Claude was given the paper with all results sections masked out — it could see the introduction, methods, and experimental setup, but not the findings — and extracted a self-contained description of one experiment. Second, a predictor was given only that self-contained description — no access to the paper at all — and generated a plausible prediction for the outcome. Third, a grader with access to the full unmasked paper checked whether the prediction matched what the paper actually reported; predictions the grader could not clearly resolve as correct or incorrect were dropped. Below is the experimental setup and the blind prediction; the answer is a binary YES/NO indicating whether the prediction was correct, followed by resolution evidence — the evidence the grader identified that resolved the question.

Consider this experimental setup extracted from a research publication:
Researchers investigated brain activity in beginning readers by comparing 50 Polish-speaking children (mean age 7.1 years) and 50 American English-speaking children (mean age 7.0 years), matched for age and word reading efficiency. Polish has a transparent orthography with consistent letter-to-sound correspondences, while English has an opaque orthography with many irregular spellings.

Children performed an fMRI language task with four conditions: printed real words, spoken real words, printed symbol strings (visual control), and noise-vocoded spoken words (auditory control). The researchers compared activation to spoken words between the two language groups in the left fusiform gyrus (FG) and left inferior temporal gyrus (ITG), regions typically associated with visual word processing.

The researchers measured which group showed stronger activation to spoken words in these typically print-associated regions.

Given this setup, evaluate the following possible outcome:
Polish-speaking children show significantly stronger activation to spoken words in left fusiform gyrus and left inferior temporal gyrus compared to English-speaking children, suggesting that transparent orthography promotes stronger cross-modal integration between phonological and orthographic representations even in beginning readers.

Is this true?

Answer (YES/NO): NO